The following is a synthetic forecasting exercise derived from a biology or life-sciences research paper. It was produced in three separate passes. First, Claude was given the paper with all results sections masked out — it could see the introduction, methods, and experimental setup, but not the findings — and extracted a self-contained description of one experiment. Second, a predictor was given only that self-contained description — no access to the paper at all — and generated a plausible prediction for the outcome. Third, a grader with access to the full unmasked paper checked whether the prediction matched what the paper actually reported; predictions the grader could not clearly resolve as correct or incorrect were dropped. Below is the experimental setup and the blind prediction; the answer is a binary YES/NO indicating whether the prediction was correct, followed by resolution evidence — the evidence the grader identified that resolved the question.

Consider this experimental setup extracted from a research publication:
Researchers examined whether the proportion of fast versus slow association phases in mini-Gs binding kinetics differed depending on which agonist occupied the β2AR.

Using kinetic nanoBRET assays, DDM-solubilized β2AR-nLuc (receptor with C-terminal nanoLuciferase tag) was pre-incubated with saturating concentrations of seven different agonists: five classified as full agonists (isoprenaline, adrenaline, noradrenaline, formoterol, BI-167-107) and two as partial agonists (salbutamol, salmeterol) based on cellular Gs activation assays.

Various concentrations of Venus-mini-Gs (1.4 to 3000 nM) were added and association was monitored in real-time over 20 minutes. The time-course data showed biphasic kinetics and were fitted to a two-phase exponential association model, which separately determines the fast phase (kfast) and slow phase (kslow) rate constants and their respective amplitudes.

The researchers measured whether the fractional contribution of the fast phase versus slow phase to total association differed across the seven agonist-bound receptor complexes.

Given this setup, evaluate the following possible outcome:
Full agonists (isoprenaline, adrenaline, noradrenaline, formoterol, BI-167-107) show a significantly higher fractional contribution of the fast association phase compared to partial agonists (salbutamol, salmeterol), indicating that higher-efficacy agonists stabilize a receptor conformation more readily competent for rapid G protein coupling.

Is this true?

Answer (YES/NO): NO